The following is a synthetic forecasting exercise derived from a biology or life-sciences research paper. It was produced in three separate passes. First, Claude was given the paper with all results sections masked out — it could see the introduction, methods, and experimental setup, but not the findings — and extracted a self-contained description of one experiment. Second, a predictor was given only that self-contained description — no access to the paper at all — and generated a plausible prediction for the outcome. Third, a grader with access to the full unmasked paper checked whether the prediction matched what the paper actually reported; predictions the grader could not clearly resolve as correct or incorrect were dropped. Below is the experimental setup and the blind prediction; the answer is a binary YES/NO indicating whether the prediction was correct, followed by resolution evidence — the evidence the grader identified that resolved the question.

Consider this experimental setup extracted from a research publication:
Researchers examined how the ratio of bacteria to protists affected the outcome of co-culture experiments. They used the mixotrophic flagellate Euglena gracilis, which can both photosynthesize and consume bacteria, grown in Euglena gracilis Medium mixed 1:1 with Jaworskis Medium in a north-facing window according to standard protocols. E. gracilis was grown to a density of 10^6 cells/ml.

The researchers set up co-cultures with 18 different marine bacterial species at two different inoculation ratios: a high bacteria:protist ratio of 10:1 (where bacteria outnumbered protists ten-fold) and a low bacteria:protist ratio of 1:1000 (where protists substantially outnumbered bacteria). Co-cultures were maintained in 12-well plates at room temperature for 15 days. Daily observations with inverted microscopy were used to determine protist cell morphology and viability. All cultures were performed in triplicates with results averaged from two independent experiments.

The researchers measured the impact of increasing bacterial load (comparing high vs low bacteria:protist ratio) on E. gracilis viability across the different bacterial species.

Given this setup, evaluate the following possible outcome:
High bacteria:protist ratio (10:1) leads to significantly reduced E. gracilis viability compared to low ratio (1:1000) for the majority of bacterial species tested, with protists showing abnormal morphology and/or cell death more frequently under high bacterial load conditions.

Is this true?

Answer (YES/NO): NO